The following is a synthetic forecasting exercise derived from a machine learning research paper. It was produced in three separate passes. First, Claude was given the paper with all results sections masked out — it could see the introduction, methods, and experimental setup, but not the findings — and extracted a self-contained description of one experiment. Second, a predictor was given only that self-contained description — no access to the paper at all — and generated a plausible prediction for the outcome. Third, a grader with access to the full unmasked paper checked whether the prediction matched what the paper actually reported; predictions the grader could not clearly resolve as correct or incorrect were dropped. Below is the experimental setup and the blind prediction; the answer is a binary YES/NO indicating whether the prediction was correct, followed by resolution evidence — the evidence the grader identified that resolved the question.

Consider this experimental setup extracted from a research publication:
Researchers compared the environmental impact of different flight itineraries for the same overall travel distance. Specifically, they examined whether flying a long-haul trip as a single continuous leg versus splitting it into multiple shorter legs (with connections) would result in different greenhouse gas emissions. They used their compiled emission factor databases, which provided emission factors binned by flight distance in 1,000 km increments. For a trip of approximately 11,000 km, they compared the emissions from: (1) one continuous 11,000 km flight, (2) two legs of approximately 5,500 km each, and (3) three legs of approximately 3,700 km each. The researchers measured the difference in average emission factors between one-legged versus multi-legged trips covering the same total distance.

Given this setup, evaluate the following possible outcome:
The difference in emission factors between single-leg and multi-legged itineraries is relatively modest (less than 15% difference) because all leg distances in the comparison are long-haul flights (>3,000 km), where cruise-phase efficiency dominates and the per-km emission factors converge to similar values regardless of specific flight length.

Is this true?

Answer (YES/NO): YES